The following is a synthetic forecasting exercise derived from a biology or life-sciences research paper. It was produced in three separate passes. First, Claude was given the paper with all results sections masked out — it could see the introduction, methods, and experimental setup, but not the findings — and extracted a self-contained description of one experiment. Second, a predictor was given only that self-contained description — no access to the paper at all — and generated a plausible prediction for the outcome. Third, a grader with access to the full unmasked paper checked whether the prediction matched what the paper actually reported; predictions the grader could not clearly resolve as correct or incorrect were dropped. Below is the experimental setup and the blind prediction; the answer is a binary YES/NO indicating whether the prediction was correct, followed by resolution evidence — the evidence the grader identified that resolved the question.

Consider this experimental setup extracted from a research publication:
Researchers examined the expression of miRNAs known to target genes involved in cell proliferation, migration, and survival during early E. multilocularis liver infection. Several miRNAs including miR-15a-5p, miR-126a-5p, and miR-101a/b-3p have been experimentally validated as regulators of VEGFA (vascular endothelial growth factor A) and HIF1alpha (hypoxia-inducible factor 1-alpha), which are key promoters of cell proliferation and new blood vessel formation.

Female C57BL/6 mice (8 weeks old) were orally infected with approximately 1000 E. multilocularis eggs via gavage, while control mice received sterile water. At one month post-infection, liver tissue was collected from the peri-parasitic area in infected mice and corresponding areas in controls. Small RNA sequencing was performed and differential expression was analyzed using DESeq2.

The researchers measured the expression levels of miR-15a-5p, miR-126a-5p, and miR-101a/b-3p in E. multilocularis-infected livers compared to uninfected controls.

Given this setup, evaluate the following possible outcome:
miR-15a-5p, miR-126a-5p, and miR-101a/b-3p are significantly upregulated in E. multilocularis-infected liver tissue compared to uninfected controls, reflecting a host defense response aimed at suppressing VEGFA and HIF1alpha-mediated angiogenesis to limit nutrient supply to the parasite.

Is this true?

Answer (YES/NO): NO